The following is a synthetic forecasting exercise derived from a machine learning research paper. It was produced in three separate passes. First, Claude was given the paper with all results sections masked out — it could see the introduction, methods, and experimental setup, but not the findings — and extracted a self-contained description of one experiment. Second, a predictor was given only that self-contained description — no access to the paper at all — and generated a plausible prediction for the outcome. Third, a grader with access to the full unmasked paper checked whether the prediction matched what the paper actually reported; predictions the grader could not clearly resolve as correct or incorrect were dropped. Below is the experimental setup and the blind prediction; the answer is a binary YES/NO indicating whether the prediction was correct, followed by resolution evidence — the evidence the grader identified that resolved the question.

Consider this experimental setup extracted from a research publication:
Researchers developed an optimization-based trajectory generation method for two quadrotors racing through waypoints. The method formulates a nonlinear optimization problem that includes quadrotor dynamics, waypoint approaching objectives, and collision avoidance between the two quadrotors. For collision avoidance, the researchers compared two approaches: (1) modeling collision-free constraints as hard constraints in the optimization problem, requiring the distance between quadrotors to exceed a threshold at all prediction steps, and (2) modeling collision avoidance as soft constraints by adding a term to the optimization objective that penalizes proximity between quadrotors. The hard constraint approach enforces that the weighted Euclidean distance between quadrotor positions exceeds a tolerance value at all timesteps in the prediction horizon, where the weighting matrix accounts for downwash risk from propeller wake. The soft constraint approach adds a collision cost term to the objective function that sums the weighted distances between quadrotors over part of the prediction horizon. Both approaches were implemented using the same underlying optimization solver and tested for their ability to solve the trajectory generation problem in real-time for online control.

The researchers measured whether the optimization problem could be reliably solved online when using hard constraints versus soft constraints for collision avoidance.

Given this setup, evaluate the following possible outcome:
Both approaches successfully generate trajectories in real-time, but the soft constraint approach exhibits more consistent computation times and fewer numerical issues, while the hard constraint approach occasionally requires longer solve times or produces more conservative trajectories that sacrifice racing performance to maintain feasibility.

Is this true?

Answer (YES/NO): NO